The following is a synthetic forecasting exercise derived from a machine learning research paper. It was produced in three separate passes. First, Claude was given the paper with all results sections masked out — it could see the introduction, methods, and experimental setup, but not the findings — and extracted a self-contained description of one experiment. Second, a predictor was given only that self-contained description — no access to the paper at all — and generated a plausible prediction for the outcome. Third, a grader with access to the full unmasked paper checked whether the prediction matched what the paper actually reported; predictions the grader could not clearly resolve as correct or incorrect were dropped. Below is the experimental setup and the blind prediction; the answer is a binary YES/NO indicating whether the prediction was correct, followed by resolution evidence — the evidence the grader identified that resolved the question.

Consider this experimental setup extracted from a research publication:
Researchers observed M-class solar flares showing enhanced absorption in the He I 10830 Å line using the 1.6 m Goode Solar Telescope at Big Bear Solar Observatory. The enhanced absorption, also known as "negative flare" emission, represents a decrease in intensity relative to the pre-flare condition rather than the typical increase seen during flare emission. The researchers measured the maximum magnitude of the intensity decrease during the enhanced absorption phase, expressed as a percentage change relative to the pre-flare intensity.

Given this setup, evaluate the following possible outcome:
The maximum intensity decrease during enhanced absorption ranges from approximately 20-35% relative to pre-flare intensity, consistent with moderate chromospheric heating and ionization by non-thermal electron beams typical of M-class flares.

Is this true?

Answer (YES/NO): NO